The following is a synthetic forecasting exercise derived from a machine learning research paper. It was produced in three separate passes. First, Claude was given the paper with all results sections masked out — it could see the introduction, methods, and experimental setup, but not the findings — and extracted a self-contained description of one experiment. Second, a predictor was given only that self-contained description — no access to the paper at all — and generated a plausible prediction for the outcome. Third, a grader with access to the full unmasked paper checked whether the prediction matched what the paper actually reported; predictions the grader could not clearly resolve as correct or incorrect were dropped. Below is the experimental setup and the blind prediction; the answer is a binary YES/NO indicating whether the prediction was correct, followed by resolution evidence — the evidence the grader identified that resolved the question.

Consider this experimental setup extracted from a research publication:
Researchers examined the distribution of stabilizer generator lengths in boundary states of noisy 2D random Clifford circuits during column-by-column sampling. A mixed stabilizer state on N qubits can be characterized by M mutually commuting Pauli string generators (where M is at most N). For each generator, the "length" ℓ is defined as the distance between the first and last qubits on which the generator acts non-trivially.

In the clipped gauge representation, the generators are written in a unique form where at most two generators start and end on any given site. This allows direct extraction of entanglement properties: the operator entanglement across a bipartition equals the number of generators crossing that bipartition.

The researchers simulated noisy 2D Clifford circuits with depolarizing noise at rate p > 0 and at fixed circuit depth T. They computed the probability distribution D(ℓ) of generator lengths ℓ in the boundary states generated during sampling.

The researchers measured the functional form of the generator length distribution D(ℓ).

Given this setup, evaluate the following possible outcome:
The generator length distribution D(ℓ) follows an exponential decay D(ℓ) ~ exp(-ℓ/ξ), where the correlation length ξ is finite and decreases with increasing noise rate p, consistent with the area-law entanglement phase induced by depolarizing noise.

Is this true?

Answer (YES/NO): YES